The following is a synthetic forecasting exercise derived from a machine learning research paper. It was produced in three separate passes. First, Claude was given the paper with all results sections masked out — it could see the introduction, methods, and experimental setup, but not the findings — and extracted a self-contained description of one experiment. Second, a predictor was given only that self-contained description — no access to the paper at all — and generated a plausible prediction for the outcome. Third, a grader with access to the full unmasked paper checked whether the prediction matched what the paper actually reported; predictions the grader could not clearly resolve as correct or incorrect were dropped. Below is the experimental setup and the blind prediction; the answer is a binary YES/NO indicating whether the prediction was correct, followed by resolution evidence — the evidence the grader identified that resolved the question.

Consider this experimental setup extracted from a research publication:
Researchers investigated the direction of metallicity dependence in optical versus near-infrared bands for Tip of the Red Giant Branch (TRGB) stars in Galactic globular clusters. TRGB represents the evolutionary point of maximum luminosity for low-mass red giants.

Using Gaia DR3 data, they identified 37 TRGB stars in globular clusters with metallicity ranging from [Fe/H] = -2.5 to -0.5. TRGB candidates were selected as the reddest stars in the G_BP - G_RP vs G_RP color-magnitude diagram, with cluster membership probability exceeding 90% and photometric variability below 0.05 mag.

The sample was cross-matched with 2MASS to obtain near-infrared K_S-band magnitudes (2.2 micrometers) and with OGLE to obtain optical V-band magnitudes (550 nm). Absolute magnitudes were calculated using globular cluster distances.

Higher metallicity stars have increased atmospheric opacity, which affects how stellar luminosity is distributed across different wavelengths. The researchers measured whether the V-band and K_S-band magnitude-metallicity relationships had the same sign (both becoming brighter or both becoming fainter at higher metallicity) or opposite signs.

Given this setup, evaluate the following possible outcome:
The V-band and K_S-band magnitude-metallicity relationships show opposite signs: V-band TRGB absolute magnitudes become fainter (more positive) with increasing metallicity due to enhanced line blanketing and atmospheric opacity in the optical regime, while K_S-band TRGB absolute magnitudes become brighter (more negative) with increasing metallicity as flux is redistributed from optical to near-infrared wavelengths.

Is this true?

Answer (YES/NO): YES